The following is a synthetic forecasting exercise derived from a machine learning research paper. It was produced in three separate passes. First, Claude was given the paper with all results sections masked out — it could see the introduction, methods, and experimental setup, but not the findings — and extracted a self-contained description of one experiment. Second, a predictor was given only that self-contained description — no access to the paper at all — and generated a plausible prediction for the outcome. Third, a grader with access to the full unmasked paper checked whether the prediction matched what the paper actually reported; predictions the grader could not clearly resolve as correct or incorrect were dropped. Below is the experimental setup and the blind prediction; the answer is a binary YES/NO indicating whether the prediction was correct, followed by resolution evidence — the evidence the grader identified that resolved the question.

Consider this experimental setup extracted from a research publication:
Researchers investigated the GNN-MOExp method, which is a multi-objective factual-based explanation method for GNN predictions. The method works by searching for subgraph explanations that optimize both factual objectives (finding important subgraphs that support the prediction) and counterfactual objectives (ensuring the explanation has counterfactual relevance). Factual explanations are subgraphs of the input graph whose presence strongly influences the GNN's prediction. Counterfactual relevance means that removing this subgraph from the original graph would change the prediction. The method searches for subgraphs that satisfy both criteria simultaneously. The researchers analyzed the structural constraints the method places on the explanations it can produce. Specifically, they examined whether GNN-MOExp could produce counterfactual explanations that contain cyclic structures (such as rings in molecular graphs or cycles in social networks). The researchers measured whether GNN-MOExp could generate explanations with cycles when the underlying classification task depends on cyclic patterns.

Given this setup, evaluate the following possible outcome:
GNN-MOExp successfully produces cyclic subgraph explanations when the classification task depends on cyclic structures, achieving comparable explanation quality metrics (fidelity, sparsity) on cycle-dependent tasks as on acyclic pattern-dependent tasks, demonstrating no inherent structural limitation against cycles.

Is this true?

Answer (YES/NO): NO